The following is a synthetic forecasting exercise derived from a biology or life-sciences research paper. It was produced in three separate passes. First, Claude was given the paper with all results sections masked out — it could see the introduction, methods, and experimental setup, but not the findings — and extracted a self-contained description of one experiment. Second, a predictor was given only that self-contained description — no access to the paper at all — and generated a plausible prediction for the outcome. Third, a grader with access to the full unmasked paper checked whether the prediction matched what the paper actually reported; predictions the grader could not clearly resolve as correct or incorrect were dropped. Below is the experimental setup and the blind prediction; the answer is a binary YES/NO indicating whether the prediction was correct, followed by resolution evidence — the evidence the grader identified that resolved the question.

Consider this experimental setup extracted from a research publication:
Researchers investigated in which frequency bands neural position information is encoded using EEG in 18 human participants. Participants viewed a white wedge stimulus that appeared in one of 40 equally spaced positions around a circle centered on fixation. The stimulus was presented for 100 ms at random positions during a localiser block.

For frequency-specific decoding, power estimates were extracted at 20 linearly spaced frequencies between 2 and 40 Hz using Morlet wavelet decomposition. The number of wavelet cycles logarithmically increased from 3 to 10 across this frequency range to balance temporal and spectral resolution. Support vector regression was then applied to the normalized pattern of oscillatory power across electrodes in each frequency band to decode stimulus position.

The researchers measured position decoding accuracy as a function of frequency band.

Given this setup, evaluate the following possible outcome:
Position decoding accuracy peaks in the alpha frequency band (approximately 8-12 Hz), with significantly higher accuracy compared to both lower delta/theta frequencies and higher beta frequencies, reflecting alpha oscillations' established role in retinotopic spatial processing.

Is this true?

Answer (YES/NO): NO